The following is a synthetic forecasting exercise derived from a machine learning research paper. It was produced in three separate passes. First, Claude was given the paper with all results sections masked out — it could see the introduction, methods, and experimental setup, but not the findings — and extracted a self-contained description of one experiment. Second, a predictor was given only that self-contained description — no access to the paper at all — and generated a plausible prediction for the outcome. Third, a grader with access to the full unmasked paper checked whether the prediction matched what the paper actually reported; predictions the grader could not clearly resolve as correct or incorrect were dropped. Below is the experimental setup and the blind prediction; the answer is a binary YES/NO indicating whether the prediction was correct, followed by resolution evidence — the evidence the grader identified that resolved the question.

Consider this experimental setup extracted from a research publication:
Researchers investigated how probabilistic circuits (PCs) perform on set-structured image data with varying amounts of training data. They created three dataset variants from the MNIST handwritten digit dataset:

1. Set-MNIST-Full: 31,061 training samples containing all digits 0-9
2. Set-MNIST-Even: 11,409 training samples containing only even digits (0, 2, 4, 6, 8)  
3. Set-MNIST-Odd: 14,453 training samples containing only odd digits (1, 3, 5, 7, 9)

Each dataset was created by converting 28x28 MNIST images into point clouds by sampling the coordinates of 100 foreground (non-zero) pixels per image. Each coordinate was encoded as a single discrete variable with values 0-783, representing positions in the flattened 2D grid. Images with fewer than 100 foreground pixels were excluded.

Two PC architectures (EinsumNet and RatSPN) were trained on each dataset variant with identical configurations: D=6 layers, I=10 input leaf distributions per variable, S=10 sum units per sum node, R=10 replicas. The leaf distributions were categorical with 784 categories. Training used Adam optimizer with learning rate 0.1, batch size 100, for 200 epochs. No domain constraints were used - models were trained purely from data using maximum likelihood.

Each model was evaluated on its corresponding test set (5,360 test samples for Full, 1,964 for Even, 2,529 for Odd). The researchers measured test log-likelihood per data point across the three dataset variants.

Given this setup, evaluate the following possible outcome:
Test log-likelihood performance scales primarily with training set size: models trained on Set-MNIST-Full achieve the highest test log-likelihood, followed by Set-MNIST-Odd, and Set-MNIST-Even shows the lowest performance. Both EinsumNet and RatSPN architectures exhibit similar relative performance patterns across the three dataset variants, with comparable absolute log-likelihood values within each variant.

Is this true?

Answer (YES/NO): NO